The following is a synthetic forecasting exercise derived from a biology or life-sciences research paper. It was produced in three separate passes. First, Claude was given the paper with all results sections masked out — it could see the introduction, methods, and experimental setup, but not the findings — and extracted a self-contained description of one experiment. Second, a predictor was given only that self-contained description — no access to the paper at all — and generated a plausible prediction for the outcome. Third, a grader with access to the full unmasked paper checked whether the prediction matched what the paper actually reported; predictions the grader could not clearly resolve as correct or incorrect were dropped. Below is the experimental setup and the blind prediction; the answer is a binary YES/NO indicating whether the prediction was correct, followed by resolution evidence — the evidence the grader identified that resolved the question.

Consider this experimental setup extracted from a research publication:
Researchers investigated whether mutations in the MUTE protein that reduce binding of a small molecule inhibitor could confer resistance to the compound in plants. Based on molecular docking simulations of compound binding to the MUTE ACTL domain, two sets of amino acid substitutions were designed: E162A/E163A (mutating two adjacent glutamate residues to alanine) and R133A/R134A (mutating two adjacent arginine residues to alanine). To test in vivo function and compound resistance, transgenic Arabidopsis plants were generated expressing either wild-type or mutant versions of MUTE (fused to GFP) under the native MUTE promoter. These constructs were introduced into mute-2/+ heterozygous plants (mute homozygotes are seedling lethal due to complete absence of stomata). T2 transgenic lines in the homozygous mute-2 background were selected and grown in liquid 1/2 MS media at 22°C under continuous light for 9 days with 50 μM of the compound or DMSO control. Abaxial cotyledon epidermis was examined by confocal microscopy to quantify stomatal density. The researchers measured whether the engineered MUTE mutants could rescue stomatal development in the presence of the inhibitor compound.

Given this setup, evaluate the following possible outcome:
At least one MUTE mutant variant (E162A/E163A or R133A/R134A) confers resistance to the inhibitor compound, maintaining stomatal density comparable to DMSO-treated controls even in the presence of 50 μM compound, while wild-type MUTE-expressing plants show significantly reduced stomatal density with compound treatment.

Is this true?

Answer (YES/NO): YES